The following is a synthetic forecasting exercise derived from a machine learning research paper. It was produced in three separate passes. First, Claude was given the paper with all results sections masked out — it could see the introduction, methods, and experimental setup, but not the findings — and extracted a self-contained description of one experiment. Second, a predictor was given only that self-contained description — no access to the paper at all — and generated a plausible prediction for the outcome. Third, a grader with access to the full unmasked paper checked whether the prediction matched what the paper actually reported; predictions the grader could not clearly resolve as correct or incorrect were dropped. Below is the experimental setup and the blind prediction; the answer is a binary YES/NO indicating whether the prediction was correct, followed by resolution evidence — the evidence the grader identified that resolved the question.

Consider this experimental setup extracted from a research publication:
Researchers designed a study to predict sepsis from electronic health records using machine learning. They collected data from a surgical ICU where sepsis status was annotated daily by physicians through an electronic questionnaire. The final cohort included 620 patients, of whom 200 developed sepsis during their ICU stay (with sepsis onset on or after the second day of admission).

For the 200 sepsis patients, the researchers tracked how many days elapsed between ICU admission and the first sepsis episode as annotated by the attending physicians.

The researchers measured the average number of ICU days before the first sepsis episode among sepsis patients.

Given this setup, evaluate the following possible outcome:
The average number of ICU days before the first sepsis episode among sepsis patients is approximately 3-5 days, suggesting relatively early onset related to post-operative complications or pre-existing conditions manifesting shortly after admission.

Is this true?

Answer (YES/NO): NO